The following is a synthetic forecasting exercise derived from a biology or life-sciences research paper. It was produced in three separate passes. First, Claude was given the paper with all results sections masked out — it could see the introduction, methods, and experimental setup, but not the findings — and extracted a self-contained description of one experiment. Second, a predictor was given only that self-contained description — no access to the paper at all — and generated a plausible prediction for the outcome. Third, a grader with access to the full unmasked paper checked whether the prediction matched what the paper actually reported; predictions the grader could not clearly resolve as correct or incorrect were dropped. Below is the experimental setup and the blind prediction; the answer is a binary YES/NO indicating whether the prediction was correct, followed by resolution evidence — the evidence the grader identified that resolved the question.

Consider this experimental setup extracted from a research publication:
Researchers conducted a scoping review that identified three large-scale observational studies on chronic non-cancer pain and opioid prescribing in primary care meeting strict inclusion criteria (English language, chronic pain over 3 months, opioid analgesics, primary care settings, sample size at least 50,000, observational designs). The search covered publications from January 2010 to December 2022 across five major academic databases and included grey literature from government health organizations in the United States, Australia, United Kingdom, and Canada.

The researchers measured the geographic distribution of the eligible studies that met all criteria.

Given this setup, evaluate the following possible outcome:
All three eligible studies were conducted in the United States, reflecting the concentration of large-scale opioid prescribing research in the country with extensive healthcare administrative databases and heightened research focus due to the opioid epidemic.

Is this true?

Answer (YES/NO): YES